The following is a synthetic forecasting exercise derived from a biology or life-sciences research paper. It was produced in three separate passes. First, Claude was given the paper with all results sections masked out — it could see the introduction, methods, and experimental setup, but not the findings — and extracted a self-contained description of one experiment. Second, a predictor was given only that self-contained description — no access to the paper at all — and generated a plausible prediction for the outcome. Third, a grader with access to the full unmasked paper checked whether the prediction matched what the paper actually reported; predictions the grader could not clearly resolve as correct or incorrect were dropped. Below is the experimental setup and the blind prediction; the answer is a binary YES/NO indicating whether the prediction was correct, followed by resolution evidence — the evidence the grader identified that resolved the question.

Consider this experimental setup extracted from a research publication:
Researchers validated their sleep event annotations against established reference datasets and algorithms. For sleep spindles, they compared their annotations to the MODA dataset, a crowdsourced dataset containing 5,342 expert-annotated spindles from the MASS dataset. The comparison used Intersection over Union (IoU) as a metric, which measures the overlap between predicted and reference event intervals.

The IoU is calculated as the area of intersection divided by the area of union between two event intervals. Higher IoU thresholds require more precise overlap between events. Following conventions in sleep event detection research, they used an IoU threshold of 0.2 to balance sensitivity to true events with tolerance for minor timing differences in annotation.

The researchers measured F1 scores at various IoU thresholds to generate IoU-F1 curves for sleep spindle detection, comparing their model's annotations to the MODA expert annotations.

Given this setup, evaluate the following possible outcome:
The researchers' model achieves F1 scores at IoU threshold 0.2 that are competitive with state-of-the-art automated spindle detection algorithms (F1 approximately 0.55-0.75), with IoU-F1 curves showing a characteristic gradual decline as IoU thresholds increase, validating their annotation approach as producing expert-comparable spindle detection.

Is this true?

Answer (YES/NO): NO